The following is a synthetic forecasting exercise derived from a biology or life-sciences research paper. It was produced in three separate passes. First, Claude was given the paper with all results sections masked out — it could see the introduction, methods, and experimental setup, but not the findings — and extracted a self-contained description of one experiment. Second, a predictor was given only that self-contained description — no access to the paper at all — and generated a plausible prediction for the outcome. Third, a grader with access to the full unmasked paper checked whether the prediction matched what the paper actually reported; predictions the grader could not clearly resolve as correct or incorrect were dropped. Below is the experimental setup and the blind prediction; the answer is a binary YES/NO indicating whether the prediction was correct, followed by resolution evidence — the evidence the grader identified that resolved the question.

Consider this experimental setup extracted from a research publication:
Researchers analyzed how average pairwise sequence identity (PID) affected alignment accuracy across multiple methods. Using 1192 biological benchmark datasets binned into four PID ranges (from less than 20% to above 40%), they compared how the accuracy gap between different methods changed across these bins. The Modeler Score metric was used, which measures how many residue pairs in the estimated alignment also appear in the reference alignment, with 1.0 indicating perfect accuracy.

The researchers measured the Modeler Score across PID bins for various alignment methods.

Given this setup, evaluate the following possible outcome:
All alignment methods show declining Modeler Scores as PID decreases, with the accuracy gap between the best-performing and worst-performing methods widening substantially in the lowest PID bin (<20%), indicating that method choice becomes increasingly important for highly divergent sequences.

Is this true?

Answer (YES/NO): YES